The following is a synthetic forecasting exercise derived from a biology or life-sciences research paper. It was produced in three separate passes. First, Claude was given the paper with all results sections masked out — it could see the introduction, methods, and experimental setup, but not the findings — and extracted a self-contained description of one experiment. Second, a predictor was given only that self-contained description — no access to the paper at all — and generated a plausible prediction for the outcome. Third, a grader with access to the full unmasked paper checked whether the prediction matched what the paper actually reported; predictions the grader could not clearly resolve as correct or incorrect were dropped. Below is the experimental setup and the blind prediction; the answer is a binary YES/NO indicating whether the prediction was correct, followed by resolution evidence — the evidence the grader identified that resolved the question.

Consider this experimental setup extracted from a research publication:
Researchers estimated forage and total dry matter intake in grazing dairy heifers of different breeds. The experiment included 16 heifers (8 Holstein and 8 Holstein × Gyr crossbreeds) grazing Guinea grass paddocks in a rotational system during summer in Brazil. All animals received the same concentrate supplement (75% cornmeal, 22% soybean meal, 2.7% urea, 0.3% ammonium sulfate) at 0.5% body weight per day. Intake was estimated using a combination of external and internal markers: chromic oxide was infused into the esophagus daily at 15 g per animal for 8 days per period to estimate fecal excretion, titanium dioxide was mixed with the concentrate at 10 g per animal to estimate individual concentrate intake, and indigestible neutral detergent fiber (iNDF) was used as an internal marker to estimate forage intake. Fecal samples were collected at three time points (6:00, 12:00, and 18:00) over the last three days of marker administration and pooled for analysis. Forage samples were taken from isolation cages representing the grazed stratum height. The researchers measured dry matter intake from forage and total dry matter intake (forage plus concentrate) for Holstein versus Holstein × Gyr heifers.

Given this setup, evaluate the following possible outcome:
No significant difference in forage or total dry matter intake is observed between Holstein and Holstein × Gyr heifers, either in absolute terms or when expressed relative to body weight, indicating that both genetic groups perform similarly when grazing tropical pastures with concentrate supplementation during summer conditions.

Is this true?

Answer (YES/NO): NO